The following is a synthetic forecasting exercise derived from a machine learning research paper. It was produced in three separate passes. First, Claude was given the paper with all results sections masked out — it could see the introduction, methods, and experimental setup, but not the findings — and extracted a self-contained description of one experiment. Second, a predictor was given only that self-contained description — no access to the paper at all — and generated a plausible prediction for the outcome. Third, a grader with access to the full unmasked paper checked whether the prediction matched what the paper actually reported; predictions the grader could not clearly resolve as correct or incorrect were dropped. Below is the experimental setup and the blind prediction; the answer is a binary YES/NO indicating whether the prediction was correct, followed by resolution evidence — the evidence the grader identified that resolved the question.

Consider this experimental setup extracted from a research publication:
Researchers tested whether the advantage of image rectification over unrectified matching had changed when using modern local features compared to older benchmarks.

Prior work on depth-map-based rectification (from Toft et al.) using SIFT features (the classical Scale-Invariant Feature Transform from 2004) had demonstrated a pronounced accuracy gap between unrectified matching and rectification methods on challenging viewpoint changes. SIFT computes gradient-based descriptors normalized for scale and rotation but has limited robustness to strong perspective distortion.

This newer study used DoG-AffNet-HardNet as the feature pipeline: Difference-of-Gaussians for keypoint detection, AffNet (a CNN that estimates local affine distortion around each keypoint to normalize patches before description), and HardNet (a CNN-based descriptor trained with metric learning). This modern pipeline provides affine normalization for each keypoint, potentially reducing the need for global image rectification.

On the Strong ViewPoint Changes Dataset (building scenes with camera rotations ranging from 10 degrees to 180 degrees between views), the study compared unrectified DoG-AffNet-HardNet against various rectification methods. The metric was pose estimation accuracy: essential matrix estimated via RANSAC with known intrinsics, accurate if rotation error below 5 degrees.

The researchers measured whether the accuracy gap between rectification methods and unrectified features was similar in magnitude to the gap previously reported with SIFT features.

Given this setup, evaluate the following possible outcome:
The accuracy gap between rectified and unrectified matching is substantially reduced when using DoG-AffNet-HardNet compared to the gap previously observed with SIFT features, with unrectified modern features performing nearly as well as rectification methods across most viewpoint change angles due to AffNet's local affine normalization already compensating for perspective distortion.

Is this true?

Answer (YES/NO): YES